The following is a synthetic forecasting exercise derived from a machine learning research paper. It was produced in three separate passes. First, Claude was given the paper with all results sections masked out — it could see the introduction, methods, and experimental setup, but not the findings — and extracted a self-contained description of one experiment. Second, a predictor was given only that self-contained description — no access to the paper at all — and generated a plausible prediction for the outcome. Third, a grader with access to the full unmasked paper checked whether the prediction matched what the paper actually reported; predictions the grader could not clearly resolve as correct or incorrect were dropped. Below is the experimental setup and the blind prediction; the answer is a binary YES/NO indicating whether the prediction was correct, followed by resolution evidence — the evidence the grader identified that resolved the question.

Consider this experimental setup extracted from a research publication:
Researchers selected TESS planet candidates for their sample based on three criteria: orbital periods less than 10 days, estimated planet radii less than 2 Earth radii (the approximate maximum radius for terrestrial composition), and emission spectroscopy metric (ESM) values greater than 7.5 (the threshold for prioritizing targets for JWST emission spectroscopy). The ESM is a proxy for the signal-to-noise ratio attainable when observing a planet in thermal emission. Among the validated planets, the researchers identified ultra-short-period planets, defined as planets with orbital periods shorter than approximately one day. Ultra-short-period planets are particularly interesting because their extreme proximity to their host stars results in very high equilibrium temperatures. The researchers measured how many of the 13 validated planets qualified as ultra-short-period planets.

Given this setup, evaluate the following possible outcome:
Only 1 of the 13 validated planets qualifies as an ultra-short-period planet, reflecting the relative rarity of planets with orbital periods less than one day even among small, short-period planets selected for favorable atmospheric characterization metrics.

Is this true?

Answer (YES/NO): NO